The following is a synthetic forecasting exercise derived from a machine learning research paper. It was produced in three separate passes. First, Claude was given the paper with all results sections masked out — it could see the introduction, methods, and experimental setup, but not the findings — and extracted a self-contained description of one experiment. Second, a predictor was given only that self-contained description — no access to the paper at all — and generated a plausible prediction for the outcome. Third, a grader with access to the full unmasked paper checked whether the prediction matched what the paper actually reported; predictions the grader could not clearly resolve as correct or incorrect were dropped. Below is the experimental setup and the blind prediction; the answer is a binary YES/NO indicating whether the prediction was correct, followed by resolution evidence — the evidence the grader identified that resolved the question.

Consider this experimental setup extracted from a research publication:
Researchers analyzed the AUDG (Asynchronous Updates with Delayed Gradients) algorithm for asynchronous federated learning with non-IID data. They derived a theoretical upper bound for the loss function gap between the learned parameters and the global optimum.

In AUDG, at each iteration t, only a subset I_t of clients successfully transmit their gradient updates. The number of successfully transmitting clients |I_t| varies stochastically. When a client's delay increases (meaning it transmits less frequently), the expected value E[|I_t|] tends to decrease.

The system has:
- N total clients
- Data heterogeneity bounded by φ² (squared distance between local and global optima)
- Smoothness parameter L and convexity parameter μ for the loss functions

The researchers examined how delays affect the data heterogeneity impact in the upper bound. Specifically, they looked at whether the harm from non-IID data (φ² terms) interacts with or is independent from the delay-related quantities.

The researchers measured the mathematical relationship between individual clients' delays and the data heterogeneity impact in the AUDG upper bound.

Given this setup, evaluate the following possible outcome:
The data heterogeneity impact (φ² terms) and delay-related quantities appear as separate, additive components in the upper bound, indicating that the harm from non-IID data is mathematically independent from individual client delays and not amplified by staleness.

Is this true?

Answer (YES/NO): NO